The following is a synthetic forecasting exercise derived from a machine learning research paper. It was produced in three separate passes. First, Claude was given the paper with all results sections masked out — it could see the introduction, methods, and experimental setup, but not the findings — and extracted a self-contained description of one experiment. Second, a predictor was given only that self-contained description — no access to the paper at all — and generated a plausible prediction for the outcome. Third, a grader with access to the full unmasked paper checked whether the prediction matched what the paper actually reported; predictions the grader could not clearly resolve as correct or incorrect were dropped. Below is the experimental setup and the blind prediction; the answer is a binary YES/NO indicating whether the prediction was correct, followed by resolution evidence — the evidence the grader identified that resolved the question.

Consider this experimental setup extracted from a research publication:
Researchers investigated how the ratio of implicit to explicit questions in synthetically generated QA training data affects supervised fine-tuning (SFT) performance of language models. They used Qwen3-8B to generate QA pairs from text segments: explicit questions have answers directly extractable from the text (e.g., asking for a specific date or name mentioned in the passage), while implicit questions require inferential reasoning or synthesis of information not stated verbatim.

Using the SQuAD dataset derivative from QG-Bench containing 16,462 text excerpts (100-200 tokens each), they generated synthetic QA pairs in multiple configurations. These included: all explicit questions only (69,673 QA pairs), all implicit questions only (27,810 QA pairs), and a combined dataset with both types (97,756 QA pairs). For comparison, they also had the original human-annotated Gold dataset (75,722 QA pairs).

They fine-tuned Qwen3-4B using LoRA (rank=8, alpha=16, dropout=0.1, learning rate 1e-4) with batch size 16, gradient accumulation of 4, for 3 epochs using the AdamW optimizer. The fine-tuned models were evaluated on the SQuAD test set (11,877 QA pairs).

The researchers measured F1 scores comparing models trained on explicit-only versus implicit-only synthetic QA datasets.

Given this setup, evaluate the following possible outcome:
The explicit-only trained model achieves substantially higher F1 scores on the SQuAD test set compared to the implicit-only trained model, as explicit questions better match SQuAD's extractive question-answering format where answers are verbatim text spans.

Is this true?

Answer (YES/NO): NO